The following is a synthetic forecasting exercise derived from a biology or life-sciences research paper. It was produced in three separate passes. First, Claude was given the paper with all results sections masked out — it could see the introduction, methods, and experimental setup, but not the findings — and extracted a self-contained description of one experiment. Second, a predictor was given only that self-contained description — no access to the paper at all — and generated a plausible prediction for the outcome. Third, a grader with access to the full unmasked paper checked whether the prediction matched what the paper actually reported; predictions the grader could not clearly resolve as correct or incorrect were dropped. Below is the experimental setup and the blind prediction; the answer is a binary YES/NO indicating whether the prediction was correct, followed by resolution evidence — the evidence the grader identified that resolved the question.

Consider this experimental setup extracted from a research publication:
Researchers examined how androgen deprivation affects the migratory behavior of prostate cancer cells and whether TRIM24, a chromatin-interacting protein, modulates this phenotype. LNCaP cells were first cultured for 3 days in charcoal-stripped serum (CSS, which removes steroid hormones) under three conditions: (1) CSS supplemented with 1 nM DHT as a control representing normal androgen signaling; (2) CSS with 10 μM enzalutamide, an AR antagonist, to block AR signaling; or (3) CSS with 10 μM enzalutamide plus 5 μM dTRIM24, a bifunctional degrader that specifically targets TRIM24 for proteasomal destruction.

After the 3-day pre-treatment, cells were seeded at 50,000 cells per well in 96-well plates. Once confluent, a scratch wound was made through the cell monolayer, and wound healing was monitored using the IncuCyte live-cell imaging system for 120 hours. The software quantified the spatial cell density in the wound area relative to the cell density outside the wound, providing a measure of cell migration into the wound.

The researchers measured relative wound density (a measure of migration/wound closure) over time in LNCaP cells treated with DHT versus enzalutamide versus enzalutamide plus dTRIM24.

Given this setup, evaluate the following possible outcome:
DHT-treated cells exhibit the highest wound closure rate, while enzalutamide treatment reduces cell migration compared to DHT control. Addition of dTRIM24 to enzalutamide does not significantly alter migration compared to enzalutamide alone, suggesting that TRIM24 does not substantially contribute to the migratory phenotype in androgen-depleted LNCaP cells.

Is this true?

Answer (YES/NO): NO